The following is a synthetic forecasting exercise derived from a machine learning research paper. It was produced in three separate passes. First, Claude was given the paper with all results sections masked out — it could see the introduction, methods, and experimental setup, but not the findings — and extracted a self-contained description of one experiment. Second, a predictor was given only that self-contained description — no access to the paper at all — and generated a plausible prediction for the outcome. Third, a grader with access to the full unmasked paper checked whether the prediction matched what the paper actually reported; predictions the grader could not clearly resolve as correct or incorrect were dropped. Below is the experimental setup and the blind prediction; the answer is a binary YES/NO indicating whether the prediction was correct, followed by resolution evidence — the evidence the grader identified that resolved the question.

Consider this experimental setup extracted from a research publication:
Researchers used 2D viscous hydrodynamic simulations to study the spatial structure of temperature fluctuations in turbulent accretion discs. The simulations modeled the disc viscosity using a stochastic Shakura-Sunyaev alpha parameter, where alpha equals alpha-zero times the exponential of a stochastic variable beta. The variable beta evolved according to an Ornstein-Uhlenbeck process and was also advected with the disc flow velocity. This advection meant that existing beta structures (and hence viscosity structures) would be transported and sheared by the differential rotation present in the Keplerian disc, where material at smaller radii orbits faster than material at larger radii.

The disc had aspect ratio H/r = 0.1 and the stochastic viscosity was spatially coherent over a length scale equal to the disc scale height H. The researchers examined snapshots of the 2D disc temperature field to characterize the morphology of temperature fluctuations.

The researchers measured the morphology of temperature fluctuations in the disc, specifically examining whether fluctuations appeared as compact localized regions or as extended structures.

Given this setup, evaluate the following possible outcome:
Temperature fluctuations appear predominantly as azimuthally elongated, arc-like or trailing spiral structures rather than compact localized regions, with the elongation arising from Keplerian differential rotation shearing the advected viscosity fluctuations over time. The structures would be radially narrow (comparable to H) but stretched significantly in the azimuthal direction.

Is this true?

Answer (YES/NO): NO